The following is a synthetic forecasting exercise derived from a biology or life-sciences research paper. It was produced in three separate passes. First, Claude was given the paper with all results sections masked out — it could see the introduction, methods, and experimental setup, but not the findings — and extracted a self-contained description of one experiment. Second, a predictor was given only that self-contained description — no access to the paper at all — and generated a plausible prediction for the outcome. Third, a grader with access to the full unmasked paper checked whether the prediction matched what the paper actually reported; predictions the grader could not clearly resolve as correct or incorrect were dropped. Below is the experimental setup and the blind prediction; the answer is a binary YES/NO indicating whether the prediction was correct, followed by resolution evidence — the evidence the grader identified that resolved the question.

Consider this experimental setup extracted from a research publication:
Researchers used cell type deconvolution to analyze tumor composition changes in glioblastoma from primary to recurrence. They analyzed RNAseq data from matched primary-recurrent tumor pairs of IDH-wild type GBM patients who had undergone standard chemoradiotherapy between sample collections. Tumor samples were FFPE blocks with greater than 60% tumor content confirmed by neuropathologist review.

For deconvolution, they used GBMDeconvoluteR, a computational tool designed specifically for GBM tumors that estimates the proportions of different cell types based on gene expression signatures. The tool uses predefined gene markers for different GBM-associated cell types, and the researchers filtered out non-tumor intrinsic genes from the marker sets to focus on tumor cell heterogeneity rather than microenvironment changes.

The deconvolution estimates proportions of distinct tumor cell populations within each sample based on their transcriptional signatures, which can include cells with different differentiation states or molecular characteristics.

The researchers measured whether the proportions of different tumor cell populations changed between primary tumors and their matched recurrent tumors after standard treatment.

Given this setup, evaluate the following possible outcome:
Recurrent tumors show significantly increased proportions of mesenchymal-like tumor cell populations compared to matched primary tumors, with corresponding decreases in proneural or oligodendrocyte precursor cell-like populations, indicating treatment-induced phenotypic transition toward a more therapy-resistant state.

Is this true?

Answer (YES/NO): NO